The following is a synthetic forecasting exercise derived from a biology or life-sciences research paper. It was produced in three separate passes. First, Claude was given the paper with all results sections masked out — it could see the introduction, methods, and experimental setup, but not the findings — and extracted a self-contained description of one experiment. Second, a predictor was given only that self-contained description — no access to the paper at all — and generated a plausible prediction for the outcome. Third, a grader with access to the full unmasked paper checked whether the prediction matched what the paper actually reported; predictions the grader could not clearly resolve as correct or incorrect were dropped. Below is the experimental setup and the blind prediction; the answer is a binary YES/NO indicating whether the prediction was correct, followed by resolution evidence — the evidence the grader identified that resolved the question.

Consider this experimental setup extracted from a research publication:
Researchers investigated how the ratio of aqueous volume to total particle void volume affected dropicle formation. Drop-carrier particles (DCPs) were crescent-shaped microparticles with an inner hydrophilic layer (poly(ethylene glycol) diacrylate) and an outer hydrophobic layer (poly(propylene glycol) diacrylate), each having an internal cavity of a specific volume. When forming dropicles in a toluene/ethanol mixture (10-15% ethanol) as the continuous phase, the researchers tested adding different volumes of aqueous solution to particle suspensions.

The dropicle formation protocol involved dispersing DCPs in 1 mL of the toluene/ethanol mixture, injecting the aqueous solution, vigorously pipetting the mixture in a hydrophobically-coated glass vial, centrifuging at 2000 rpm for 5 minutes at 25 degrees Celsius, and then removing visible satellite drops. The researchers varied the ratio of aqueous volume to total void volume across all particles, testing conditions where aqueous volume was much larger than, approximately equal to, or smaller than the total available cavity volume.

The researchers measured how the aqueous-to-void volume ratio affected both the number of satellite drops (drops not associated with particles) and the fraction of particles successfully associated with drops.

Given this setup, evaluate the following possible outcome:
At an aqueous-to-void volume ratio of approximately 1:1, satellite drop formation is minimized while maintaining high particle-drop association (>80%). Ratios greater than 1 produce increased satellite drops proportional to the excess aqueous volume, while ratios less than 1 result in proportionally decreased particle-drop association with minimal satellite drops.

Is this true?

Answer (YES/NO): NO